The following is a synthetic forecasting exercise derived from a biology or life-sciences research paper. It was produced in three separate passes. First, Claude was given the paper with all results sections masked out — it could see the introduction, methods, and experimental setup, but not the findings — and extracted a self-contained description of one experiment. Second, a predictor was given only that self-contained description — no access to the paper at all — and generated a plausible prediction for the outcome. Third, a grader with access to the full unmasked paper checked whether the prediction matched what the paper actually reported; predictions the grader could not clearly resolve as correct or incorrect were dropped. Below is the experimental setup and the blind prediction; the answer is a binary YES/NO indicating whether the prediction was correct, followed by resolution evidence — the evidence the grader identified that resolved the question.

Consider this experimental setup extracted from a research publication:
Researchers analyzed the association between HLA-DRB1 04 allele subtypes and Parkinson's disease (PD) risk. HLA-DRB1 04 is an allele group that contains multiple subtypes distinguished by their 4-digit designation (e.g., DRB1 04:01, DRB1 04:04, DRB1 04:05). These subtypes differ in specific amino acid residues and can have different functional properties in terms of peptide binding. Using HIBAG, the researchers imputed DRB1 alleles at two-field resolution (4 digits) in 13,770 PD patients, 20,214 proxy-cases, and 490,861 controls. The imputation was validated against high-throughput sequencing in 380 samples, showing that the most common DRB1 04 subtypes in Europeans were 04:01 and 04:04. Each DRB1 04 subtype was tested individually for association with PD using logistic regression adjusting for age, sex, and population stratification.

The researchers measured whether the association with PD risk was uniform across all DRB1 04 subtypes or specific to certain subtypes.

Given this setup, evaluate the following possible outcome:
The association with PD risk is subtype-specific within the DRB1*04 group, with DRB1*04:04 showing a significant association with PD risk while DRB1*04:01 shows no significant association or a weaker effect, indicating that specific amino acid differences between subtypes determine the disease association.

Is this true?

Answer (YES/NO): NO